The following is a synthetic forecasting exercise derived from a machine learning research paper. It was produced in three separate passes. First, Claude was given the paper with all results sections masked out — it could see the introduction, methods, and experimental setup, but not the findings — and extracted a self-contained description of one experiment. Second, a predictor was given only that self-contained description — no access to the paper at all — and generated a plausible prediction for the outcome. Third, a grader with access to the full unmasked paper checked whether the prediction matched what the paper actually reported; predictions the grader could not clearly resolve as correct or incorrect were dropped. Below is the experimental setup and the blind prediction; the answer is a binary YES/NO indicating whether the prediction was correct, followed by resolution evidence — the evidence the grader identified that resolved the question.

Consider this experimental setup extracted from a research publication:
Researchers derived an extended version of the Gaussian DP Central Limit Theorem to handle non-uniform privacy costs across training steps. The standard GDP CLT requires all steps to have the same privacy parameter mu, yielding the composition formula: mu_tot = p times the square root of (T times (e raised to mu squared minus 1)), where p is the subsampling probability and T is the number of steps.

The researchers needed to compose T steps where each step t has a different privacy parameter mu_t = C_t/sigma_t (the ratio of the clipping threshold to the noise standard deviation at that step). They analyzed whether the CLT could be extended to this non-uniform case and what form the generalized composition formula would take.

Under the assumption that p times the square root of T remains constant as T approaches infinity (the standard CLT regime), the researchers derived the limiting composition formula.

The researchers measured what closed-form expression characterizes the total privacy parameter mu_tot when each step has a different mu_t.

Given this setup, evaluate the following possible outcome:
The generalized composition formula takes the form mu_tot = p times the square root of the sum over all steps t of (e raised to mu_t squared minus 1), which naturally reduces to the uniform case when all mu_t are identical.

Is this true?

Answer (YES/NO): YES